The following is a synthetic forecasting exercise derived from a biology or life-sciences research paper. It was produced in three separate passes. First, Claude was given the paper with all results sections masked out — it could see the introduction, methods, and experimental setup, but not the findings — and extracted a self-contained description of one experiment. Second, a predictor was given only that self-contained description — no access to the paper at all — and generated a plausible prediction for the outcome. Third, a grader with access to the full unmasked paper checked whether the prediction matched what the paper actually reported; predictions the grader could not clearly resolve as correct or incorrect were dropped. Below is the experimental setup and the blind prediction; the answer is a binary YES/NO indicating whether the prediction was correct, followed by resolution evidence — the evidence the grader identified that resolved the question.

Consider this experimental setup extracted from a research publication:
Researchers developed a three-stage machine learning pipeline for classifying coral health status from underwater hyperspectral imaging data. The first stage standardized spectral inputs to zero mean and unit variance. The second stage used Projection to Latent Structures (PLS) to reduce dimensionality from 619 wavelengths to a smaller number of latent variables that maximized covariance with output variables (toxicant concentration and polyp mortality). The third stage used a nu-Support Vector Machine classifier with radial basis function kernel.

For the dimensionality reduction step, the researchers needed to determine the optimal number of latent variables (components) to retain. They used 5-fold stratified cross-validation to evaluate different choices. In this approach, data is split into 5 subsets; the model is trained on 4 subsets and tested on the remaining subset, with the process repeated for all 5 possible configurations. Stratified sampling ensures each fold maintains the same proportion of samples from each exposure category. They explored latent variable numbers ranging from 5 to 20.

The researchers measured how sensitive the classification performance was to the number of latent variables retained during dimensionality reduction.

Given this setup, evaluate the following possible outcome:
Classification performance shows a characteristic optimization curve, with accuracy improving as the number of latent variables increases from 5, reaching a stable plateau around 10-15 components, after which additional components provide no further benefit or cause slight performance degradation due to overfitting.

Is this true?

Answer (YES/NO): NO